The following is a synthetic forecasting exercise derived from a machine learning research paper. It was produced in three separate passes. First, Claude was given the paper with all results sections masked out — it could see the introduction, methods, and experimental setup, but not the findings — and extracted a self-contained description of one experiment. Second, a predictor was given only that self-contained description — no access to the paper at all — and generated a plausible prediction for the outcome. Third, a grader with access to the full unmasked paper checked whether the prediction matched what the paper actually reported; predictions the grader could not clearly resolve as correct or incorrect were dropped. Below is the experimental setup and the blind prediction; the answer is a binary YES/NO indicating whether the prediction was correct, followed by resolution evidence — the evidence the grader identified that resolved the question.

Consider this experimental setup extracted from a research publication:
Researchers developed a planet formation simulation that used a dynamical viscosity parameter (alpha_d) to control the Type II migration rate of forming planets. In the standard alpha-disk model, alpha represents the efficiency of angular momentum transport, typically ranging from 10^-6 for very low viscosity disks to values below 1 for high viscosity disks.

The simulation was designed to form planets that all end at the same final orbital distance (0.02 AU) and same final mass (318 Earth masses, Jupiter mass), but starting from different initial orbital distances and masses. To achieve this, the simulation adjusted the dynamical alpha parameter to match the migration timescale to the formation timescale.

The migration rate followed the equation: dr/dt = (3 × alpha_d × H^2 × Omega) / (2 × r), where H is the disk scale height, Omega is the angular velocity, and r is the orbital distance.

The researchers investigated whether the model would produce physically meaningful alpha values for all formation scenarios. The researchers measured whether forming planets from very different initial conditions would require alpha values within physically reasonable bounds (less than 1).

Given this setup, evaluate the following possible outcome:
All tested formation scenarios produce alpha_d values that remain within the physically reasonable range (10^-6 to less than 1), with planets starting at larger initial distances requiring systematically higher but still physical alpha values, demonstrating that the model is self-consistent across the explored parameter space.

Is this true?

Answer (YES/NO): NO